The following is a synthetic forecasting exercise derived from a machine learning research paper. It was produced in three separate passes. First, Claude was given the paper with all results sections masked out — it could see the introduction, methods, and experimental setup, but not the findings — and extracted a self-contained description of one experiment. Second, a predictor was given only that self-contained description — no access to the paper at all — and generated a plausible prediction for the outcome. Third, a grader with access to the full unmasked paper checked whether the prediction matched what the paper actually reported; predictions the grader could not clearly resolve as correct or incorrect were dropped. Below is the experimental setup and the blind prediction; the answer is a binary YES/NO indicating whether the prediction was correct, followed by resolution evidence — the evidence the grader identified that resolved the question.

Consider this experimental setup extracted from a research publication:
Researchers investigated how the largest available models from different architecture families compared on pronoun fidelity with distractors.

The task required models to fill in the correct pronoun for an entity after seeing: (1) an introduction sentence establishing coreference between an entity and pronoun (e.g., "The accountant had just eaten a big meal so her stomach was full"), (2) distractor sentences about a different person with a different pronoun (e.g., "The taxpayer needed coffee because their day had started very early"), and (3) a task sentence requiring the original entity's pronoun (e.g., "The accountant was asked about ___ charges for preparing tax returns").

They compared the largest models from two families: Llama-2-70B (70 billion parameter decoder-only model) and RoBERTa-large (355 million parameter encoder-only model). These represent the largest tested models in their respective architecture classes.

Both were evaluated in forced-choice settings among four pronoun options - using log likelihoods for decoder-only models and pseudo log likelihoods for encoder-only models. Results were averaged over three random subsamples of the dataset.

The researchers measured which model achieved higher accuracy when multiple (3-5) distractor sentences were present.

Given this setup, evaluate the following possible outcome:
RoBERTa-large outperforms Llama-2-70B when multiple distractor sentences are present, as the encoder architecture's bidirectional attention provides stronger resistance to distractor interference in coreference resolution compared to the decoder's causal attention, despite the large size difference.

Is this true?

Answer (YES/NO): YES